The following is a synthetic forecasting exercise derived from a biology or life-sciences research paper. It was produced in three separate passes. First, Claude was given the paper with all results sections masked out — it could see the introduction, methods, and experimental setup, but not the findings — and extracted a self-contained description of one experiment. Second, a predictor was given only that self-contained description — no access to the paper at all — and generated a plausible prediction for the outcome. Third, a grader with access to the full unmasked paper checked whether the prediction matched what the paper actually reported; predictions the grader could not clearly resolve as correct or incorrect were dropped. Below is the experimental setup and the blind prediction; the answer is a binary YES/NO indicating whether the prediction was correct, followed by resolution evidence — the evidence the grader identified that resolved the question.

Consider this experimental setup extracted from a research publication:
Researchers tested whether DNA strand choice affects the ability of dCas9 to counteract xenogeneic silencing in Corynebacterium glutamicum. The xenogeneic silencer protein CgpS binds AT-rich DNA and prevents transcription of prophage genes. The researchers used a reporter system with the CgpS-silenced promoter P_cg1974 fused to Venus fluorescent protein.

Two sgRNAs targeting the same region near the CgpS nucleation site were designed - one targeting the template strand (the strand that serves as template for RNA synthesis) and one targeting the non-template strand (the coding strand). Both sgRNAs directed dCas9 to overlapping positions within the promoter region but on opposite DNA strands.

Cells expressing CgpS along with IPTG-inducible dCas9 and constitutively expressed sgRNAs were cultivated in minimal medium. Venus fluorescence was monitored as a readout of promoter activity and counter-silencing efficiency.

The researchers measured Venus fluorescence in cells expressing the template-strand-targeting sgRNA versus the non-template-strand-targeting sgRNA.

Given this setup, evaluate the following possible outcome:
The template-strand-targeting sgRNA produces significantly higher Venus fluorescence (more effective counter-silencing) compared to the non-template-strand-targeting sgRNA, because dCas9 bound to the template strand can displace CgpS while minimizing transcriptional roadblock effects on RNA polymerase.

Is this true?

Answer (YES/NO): YES